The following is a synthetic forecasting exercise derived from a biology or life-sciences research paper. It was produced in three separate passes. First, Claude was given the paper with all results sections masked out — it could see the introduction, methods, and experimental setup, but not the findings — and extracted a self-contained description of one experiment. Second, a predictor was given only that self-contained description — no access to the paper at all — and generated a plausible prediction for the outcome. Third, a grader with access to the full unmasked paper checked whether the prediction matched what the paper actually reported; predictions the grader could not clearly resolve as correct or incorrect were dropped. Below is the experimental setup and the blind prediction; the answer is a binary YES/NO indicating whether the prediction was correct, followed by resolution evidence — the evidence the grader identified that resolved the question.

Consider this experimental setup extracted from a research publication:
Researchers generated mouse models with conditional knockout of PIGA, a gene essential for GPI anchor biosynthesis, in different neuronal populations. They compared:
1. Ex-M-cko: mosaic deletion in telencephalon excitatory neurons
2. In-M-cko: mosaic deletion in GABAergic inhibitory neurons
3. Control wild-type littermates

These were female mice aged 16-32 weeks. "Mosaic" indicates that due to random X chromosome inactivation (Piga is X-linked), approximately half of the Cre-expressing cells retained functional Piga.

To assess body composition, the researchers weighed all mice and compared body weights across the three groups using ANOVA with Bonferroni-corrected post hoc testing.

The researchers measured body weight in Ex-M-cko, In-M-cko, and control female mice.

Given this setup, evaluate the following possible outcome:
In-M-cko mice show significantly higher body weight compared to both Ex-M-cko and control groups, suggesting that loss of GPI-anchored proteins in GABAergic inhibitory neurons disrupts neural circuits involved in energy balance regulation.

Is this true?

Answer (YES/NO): NO